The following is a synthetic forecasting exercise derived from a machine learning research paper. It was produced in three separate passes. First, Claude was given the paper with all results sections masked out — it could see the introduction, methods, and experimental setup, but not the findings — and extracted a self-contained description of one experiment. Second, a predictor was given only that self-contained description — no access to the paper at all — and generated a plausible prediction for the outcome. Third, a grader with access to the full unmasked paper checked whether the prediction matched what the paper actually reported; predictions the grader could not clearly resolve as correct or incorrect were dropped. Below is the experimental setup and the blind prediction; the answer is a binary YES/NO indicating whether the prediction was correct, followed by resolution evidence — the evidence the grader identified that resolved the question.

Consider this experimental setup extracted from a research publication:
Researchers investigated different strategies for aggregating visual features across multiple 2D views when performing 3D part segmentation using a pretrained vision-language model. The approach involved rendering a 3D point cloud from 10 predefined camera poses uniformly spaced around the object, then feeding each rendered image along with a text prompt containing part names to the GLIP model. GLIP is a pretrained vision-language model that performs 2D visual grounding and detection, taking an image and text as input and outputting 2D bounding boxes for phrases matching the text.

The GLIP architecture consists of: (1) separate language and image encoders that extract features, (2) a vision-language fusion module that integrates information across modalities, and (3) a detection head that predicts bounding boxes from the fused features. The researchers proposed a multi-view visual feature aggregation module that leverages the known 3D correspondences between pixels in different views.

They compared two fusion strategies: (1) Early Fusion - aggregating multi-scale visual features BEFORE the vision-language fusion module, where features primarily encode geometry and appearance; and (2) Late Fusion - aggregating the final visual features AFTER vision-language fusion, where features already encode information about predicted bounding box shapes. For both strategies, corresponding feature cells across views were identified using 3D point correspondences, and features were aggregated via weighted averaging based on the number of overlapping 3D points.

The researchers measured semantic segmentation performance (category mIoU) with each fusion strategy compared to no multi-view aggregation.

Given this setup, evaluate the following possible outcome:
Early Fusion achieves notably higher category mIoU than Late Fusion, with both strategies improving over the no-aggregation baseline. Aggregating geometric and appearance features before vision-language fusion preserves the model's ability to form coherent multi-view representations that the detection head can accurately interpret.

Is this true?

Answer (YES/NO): NO